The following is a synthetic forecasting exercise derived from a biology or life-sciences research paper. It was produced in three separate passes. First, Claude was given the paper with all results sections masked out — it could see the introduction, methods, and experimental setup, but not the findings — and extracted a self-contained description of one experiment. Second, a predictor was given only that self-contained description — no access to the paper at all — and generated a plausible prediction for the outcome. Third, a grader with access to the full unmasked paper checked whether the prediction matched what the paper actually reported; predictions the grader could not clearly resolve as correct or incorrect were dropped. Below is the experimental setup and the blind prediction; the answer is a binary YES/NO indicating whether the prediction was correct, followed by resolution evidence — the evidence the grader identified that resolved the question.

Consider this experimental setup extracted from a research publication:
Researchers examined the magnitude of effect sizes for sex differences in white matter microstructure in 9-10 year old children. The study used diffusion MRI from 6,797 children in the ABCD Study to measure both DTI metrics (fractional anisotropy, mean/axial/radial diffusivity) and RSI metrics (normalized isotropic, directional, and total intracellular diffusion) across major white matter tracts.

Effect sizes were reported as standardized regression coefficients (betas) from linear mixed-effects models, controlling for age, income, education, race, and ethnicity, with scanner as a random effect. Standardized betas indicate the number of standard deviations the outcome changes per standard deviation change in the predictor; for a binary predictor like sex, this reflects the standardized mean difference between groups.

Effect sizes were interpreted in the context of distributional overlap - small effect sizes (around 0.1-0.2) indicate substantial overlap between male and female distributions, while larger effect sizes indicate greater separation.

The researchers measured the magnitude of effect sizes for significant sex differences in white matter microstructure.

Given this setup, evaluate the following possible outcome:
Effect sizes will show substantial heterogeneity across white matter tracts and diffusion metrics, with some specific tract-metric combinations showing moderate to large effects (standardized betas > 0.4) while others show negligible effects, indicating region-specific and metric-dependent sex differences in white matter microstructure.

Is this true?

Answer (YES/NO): YES